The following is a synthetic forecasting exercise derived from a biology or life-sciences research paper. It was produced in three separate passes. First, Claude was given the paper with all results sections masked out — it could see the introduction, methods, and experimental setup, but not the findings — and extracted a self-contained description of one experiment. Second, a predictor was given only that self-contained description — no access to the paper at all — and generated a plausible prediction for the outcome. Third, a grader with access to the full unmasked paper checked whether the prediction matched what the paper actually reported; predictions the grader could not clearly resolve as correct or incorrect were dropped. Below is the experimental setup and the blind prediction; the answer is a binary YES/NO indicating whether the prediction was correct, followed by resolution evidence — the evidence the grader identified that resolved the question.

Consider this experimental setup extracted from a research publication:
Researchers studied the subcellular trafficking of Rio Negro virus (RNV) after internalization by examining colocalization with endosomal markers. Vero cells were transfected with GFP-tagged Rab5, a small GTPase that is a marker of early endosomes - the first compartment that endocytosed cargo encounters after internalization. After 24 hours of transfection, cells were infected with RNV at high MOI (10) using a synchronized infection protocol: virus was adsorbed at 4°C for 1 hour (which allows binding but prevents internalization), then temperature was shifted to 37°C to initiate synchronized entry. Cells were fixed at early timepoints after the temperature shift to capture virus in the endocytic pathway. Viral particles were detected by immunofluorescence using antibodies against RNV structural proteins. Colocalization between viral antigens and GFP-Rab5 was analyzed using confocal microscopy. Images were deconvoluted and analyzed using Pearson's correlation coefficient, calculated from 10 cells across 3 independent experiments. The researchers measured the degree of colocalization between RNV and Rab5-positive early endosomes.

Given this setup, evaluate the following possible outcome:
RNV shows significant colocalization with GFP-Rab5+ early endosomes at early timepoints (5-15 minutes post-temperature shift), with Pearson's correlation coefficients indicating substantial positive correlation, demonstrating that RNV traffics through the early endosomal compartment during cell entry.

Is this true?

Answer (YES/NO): NO